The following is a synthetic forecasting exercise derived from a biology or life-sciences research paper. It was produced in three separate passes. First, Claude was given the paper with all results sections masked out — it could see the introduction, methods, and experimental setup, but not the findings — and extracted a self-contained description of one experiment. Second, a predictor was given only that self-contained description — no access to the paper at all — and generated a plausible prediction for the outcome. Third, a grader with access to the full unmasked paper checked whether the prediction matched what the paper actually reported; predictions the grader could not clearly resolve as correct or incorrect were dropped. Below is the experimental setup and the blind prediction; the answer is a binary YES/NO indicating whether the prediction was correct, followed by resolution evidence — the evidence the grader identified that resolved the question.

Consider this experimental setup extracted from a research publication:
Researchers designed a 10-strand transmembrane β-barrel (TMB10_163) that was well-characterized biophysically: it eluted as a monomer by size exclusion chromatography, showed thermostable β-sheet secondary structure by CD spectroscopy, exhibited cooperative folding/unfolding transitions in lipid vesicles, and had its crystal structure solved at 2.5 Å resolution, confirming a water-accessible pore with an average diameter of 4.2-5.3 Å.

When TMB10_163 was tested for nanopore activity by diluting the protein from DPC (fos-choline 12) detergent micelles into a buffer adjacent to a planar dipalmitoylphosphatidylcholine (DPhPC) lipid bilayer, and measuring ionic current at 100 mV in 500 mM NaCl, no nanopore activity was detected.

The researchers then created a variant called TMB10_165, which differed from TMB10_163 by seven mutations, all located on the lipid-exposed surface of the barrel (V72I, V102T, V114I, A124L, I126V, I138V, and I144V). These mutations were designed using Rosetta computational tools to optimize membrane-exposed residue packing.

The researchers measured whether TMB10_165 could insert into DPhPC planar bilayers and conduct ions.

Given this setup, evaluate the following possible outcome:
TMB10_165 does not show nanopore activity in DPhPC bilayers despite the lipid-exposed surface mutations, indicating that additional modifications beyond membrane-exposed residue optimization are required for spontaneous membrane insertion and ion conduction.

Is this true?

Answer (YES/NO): NO